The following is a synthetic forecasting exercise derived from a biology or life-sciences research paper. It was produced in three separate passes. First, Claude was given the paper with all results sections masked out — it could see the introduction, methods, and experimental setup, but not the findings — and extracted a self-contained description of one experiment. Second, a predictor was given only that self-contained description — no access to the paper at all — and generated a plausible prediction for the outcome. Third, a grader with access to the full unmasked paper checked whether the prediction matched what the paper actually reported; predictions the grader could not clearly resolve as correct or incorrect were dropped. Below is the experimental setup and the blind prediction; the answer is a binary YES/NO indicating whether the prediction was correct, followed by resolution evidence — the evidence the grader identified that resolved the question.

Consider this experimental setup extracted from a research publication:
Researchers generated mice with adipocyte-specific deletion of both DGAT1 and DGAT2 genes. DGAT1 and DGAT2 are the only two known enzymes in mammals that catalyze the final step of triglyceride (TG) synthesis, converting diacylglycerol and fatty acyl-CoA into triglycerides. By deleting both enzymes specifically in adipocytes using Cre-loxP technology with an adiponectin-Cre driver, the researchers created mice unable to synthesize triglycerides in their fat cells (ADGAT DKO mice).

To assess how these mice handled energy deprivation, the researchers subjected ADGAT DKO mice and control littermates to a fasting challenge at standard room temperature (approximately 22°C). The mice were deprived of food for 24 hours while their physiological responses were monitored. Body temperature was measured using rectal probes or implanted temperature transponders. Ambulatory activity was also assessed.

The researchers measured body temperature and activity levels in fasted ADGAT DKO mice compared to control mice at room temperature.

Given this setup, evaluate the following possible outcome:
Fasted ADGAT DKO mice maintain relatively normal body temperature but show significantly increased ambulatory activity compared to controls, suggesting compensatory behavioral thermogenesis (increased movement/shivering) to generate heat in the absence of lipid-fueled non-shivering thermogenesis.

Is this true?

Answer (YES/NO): NO